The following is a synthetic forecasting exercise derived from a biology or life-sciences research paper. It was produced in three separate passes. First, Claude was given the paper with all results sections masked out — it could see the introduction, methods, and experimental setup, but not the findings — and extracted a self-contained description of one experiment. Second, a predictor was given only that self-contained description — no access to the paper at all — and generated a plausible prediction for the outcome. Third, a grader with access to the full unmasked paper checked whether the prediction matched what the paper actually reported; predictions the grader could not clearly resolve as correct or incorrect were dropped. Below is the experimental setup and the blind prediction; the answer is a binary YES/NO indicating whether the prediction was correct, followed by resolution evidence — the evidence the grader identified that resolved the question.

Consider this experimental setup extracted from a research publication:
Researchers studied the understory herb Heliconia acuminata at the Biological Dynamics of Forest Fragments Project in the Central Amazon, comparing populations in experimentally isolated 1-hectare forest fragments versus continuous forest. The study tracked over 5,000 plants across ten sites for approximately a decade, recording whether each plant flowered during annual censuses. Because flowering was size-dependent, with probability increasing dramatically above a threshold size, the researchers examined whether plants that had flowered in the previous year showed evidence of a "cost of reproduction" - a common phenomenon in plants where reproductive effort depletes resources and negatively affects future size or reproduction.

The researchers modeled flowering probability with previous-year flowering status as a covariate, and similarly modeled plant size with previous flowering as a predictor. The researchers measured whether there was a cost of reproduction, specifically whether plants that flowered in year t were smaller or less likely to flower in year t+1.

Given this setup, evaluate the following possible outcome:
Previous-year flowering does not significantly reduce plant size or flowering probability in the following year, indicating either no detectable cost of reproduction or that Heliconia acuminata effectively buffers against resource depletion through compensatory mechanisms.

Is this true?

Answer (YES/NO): YES